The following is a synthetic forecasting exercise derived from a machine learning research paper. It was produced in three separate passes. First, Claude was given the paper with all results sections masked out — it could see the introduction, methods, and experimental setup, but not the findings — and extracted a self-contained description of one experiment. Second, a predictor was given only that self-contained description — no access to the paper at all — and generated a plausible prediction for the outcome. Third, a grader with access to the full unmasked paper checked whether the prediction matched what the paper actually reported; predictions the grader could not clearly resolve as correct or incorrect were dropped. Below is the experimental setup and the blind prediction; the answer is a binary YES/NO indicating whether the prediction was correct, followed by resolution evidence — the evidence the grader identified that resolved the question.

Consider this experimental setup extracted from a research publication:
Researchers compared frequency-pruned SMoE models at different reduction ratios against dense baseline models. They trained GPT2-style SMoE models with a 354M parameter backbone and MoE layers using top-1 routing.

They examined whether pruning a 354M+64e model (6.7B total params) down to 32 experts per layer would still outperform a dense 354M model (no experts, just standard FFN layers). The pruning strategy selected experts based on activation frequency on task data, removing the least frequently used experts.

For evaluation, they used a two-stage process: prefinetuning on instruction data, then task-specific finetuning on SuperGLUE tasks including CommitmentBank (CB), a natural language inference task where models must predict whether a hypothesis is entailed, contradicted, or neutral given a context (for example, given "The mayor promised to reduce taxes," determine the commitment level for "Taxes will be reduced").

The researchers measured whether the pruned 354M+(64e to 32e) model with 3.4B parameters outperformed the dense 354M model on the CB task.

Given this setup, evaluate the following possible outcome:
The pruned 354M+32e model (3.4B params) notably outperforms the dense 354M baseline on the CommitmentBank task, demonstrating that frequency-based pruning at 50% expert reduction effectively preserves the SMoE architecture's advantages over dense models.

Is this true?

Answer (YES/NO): NO